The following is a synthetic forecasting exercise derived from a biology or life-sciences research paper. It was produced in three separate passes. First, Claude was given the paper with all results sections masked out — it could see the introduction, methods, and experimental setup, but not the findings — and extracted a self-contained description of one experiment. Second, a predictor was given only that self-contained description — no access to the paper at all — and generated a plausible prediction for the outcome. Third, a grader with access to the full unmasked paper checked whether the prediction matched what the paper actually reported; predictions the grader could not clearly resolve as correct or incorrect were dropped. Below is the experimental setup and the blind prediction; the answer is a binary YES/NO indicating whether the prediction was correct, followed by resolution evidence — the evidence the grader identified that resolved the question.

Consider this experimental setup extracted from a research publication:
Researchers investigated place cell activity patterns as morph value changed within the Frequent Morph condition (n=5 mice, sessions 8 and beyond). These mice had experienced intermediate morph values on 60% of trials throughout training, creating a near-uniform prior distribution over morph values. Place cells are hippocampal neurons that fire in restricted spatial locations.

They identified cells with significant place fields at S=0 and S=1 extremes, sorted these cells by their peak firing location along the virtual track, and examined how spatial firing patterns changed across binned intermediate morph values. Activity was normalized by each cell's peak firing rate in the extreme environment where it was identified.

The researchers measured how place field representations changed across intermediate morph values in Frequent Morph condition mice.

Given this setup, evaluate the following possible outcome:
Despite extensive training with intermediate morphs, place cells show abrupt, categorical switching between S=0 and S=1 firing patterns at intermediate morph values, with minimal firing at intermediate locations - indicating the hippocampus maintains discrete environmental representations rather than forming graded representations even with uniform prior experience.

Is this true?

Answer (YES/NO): NO